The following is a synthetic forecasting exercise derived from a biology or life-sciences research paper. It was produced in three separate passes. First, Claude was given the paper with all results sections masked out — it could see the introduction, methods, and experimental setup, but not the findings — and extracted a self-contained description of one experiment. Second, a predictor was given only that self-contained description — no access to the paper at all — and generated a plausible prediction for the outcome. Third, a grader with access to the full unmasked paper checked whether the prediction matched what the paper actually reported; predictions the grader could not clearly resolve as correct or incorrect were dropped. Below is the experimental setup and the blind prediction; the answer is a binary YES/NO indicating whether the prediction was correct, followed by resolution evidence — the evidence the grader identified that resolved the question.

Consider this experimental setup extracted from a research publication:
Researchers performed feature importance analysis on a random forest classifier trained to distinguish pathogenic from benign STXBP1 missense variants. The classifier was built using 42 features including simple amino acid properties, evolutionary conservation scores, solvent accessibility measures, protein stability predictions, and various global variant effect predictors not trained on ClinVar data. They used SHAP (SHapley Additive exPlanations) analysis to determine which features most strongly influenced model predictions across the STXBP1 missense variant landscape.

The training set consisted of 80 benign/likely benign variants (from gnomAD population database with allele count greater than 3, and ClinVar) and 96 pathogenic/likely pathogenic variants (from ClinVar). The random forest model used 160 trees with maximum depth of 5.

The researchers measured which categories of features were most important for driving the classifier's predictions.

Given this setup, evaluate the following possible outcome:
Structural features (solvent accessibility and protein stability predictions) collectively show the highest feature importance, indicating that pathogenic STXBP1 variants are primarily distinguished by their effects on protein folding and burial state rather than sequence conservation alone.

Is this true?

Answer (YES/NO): NO